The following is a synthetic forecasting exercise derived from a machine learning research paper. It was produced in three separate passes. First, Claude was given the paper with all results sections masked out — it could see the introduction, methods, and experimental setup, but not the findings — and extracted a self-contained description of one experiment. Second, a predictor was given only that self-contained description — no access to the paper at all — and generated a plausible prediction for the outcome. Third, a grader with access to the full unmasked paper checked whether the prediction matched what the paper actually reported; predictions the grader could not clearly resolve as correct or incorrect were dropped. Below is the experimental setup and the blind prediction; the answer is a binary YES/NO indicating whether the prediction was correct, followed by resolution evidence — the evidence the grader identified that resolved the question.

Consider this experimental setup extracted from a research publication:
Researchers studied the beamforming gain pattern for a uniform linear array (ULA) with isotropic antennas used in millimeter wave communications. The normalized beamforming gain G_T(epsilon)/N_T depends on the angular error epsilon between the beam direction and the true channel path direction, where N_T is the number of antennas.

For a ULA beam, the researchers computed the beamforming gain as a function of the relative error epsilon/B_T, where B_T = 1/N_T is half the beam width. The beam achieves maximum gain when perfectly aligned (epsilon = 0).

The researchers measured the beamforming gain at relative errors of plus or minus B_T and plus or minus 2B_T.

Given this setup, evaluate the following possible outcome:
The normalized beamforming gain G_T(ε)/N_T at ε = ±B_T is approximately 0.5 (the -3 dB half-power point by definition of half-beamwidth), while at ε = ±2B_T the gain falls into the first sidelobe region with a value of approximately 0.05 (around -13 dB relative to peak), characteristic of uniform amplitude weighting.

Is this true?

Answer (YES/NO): NO